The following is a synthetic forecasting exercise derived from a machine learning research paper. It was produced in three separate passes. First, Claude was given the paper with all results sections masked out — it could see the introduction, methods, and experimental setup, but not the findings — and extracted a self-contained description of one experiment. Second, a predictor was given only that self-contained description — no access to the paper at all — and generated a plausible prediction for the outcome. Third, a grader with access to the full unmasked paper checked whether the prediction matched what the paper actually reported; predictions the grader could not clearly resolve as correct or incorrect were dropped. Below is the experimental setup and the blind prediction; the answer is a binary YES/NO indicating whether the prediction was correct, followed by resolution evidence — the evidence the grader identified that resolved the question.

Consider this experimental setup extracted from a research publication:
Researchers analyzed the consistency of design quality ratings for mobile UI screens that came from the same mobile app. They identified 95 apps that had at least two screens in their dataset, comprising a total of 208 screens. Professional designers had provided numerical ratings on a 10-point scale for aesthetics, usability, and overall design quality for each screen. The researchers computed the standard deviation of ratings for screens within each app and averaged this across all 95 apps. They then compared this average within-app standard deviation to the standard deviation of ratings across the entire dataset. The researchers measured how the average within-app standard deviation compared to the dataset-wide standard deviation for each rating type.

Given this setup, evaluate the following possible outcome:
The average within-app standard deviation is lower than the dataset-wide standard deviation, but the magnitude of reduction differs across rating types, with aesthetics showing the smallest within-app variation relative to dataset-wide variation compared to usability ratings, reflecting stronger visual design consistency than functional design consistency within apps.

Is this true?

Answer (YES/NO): NO